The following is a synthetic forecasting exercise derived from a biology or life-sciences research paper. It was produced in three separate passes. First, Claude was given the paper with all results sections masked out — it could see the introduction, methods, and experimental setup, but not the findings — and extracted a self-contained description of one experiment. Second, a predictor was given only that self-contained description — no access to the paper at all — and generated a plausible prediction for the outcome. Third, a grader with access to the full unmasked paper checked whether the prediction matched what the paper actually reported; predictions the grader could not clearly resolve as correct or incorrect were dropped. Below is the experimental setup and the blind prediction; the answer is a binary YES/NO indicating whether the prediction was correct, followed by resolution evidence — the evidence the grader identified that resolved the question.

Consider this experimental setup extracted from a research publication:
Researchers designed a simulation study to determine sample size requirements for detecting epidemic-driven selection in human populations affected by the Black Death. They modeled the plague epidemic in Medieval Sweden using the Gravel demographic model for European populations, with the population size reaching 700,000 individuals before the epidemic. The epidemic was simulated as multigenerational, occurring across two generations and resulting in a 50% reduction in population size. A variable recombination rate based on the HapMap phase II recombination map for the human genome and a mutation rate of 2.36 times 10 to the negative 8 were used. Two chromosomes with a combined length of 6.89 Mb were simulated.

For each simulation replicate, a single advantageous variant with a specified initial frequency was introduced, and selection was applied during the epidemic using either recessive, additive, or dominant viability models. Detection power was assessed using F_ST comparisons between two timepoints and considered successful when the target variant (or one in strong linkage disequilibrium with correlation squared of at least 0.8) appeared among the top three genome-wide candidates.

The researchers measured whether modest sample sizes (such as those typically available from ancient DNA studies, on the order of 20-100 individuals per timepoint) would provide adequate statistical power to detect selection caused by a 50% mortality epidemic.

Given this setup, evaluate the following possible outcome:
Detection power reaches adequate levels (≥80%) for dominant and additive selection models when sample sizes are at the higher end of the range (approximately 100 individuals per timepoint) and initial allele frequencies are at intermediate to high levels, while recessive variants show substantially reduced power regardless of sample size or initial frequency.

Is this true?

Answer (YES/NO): NO